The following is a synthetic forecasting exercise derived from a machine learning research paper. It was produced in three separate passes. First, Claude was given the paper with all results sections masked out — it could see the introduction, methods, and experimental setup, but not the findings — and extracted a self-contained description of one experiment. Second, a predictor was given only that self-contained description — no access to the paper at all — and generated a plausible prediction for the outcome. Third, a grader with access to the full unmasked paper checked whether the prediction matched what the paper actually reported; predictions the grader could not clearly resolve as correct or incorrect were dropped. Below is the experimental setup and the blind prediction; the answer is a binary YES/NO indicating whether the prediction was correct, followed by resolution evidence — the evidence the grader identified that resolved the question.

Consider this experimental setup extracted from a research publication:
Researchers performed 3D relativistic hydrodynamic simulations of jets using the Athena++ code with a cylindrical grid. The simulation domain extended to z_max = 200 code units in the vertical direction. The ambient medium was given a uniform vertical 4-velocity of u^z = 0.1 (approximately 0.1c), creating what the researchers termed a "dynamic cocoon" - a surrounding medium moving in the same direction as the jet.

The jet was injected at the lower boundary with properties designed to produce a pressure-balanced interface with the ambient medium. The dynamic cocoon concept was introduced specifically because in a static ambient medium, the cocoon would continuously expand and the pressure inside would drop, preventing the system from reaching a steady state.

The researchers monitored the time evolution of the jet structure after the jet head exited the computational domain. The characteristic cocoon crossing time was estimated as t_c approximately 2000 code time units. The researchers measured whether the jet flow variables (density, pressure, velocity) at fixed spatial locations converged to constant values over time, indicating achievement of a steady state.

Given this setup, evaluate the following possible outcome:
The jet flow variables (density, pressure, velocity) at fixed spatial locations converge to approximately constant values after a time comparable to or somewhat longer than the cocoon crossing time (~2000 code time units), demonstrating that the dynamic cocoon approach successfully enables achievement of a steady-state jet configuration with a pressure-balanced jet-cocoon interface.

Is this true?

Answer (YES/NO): NO